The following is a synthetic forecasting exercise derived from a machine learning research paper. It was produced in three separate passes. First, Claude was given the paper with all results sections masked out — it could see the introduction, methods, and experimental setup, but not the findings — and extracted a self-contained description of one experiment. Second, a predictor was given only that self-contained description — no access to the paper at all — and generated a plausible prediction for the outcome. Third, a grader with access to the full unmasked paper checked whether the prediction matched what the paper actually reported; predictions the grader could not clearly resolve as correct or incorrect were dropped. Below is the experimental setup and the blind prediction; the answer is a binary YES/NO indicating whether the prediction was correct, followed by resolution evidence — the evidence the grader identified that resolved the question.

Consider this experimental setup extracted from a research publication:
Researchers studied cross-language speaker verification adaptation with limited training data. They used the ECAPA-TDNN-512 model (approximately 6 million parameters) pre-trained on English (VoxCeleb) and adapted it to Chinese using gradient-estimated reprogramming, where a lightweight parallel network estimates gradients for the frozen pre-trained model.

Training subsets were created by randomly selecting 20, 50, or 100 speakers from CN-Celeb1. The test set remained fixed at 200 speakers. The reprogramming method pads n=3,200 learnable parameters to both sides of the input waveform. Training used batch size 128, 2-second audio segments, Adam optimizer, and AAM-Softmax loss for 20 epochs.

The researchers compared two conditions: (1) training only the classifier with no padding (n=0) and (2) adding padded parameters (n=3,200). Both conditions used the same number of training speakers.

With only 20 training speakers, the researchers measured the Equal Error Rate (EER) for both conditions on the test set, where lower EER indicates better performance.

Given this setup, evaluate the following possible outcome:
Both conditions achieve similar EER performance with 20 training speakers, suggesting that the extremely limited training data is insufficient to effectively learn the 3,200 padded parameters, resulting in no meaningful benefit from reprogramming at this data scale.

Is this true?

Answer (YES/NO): YES